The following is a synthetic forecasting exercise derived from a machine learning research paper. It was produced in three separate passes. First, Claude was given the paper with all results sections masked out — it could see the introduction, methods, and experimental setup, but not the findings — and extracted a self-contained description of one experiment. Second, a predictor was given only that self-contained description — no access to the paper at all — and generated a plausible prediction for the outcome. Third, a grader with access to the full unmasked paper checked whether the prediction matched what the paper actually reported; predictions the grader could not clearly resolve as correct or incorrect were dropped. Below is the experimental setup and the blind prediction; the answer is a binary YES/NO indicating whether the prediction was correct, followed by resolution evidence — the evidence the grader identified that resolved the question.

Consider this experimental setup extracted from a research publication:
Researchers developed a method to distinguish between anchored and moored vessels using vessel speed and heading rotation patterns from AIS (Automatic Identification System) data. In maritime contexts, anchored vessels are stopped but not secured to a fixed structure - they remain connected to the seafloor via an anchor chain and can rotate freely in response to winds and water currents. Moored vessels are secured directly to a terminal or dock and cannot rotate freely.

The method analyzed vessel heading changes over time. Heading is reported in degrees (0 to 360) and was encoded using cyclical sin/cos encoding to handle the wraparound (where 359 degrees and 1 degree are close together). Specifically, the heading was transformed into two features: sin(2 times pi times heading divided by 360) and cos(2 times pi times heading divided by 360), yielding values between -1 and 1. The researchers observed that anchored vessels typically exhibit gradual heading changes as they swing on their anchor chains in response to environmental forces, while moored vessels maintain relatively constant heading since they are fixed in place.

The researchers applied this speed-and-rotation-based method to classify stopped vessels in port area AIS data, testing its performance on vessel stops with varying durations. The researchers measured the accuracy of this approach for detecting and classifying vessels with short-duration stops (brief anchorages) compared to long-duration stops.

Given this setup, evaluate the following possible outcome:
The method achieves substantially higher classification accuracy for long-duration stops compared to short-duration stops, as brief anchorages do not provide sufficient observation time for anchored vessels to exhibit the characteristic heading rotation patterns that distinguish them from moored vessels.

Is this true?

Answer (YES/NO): YES